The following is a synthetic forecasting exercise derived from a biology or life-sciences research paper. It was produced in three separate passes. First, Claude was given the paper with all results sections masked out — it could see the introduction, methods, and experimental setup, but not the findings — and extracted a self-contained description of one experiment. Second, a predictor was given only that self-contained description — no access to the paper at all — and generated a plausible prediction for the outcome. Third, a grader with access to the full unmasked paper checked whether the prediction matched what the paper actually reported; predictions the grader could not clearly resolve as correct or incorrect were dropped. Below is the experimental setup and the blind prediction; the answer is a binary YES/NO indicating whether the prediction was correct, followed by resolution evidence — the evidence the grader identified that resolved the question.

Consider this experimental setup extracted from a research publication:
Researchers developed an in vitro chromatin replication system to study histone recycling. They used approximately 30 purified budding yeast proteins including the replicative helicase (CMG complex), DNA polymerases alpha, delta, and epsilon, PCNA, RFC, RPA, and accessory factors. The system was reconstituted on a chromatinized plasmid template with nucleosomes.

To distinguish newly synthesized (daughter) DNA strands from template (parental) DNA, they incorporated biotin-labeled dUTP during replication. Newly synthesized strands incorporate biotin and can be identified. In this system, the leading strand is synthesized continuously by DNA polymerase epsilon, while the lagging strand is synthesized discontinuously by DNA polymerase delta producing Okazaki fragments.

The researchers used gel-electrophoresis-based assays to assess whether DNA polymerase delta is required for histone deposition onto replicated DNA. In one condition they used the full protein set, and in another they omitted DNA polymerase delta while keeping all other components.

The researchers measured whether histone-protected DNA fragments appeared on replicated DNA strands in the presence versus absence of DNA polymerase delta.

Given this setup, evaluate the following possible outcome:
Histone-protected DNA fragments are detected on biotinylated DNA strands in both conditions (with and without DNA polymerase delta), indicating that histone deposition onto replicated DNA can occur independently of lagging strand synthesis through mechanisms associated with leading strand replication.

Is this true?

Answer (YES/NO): YES